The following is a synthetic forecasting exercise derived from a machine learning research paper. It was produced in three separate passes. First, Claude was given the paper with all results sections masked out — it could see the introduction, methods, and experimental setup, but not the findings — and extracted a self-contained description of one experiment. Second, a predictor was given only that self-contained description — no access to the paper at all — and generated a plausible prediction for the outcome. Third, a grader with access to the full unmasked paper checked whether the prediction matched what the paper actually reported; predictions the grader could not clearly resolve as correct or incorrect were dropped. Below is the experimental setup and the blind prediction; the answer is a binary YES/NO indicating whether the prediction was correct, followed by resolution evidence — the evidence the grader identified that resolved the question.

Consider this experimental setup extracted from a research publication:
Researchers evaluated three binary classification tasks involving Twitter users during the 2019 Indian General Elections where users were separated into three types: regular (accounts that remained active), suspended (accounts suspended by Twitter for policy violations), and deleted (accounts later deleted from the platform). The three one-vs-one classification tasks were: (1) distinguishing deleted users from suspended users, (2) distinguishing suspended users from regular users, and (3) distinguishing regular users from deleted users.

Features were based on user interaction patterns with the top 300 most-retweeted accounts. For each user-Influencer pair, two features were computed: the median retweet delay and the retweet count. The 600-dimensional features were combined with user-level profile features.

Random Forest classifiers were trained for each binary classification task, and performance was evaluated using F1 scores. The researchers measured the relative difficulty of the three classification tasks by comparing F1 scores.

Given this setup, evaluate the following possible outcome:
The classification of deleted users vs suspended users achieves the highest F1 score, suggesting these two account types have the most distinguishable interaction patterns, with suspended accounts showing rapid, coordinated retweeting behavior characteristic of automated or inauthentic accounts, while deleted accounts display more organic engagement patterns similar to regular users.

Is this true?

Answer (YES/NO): NO